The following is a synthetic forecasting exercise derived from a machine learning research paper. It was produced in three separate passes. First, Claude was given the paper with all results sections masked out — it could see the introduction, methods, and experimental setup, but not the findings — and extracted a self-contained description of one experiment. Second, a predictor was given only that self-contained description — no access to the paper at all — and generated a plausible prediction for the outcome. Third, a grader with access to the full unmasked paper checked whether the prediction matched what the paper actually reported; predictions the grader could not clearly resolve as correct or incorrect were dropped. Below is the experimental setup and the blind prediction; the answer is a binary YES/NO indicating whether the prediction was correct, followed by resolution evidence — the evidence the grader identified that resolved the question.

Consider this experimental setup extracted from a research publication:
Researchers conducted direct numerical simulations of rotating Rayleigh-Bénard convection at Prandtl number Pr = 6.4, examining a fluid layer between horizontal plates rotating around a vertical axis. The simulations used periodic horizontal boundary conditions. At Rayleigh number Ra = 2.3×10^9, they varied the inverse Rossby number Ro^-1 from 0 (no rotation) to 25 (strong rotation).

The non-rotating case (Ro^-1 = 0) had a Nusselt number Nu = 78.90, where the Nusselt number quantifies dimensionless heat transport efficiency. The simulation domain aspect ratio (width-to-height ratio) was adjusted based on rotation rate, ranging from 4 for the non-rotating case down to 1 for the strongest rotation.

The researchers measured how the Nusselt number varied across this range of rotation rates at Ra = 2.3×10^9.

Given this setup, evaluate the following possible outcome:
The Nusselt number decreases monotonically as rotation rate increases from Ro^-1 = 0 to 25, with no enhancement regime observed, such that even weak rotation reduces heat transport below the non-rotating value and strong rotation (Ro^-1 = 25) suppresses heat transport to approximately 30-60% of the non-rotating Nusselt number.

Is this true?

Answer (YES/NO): NO